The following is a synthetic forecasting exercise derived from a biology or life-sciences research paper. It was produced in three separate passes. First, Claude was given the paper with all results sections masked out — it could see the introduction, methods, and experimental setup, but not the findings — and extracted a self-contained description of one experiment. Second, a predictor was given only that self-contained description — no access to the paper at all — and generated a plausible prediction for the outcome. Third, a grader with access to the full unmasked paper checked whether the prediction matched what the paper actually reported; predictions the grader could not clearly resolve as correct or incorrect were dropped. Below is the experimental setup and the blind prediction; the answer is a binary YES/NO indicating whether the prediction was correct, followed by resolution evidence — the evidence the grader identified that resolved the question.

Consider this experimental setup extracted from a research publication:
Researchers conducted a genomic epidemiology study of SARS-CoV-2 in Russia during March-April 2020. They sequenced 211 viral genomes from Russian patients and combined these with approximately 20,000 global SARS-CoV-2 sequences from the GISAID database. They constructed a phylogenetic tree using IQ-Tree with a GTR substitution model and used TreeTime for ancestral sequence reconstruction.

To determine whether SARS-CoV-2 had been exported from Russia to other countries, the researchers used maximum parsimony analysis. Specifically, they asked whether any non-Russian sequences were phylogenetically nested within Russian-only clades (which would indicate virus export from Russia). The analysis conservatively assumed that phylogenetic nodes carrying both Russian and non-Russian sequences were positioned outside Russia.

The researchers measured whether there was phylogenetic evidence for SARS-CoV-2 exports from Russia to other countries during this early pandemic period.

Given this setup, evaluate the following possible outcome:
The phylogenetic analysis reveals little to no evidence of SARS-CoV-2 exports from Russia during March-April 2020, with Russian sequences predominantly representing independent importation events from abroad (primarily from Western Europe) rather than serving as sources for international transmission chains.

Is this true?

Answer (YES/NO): YES